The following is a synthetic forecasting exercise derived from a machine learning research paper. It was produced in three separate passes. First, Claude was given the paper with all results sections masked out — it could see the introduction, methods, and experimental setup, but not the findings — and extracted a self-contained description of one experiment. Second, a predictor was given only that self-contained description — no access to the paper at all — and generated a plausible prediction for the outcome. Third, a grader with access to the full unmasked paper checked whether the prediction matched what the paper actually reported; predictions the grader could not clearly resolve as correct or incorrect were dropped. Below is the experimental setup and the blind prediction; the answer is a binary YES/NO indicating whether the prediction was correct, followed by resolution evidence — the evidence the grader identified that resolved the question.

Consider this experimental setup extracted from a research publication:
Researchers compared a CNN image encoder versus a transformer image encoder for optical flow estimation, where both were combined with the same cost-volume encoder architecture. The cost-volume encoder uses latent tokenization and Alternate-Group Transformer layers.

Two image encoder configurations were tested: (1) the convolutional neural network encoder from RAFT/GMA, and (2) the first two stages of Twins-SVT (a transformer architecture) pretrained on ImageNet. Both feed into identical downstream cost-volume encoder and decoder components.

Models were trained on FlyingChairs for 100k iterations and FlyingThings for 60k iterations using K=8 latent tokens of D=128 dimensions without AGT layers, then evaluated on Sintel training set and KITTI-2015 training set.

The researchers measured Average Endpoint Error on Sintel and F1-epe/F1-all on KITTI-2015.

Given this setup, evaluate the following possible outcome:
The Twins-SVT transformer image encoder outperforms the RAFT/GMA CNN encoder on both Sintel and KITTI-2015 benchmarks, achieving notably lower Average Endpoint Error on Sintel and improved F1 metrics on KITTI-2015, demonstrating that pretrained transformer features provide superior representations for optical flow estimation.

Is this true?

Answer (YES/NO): YES